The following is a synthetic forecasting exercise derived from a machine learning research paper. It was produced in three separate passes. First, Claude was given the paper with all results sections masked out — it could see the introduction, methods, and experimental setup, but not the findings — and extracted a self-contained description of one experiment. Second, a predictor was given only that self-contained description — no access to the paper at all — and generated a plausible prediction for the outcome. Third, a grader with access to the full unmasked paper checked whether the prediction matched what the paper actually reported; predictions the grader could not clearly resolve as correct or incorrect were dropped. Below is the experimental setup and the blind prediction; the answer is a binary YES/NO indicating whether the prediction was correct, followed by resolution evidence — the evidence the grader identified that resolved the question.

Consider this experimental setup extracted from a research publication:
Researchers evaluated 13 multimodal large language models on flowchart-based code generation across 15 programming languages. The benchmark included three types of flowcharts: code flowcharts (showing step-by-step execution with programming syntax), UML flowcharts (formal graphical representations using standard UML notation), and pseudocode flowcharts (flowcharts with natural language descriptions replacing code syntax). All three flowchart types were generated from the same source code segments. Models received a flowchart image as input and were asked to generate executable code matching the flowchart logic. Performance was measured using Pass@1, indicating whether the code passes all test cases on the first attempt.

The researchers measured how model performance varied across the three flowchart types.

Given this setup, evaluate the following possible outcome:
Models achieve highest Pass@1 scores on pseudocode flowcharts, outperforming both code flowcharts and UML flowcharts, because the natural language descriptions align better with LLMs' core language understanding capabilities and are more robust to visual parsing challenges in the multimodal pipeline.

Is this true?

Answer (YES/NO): NO